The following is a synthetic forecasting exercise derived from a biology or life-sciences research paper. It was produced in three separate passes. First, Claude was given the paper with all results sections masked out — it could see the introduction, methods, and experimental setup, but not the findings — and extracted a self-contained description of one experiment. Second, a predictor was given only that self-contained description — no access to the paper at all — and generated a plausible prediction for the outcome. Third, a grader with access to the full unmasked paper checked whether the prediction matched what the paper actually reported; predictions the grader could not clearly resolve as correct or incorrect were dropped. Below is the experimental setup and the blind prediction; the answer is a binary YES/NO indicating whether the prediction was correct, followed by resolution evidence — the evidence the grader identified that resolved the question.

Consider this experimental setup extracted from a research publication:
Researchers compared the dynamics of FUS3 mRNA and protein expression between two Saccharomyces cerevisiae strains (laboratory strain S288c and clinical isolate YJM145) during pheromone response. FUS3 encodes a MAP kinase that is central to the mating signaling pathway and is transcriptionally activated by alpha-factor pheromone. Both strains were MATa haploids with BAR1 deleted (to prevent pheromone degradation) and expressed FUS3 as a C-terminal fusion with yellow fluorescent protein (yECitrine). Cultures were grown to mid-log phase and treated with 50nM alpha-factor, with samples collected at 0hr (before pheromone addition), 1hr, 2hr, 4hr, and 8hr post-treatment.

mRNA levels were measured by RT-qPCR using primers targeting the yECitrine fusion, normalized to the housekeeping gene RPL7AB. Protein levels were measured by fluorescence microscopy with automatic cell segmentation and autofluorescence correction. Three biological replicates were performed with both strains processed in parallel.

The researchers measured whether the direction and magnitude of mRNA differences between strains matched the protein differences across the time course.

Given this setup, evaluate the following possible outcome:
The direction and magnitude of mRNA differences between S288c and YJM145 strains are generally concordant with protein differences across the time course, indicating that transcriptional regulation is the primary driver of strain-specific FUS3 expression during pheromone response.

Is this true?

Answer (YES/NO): NO